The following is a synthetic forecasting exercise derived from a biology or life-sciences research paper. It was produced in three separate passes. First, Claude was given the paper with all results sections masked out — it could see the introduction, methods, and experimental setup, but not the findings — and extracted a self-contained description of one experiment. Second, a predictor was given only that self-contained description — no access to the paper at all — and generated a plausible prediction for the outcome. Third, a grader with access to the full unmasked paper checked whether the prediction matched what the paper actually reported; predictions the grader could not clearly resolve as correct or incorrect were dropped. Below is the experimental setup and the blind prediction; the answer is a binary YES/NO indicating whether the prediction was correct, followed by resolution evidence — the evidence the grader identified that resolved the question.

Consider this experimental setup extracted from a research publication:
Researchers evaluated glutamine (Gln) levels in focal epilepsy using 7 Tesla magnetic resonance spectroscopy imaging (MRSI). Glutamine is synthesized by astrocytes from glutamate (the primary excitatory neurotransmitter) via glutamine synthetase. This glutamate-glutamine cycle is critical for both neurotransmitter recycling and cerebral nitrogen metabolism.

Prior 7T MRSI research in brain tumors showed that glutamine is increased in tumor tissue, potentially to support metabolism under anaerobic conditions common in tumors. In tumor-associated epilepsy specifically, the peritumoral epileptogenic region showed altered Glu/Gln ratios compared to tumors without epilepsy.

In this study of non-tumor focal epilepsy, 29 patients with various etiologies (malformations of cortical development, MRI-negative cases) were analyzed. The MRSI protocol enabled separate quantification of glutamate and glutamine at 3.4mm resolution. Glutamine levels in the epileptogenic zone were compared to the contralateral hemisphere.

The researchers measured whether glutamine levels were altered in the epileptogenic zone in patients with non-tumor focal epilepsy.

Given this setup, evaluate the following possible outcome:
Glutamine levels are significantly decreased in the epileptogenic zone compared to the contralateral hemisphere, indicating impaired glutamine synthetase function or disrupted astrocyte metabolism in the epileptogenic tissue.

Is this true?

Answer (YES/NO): NO